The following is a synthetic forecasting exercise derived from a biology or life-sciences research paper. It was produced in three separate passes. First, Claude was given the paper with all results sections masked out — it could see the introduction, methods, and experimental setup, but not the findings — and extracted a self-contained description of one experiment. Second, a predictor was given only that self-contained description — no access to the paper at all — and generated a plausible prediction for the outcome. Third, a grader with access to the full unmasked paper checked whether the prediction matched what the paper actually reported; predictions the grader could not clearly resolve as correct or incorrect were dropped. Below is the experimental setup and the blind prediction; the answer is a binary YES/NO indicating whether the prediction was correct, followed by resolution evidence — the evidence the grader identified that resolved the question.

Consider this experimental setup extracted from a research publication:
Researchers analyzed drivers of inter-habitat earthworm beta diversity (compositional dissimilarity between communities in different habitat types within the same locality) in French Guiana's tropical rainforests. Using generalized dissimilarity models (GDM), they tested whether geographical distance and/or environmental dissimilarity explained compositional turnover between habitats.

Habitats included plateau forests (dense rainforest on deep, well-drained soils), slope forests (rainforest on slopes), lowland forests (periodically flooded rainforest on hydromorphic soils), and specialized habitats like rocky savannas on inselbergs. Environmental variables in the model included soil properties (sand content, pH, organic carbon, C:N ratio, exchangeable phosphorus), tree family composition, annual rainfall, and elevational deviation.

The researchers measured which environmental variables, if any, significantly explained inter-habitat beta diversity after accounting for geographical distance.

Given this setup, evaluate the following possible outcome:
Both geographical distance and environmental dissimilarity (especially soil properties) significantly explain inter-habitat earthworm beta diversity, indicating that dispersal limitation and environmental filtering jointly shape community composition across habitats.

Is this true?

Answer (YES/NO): NO